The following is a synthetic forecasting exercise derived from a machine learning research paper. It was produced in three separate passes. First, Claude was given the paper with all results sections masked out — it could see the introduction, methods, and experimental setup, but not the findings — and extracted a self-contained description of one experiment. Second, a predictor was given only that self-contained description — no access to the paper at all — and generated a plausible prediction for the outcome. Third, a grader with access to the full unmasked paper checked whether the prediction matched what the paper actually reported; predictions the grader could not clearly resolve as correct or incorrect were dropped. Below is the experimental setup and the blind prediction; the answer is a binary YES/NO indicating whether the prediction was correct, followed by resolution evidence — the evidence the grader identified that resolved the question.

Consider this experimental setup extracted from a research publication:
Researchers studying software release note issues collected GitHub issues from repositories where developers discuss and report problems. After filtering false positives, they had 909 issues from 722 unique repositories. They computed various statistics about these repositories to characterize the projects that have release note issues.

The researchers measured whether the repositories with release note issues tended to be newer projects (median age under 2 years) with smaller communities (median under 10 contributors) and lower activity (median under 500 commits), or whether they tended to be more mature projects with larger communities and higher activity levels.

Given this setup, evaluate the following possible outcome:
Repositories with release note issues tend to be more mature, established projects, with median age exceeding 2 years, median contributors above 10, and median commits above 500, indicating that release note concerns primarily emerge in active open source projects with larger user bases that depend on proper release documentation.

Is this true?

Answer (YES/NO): YES